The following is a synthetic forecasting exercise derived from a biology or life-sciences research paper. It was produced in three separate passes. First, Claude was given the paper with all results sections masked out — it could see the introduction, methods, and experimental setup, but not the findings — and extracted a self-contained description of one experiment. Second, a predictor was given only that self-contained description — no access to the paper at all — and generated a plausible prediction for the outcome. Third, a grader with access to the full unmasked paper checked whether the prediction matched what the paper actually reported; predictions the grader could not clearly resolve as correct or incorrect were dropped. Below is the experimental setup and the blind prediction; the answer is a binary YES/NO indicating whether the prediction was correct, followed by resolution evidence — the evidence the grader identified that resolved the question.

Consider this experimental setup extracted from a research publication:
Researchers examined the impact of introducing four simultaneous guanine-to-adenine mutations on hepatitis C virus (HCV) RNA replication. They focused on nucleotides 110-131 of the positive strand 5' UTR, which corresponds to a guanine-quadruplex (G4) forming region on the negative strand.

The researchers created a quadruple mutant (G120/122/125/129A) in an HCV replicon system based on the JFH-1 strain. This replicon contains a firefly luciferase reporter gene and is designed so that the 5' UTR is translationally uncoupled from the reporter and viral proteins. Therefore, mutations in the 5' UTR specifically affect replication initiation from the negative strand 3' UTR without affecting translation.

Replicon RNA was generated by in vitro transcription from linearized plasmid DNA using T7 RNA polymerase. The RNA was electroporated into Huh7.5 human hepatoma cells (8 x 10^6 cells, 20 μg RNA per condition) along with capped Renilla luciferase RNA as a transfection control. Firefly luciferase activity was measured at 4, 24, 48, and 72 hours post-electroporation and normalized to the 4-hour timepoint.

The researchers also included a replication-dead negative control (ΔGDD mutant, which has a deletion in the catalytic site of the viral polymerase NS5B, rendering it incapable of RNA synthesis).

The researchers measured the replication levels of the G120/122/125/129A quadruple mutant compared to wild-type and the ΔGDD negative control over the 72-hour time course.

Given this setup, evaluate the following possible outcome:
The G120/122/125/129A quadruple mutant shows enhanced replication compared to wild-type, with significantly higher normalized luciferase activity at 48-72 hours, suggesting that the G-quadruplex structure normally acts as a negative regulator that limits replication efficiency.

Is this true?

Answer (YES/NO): NO